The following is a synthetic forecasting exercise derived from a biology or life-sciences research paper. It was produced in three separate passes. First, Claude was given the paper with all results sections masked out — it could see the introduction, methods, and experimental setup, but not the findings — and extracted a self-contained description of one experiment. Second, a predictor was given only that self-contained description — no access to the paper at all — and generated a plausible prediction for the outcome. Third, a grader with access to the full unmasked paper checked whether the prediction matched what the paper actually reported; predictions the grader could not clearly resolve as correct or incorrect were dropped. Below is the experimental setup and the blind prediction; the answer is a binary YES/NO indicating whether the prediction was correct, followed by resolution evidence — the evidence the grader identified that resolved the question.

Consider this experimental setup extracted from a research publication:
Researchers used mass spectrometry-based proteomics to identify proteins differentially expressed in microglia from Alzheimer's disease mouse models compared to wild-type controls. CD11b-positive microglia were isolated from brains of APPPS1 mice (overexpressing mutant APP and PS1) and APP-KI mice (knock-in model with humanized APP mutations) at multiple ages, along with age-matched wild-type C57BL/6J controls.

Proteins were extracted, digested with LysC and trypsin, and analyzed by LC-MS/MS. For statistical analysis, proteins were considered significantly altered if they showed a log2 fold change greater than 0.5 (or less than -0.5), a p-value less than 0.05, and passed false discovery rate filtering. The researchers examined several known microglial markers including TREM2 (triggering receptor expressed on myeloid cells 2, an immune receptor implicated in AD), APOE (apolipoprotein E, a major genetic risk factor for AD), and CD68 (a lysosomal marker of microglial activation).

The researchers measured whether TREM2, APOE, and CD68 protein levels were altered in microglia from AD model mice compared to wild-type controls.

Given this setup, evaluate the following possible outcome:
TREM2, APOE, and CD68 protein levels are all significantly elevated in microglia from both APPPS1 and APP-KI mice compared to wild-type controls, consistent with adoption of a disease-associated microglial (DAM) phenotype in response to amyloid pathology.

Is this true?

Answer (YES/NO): YES